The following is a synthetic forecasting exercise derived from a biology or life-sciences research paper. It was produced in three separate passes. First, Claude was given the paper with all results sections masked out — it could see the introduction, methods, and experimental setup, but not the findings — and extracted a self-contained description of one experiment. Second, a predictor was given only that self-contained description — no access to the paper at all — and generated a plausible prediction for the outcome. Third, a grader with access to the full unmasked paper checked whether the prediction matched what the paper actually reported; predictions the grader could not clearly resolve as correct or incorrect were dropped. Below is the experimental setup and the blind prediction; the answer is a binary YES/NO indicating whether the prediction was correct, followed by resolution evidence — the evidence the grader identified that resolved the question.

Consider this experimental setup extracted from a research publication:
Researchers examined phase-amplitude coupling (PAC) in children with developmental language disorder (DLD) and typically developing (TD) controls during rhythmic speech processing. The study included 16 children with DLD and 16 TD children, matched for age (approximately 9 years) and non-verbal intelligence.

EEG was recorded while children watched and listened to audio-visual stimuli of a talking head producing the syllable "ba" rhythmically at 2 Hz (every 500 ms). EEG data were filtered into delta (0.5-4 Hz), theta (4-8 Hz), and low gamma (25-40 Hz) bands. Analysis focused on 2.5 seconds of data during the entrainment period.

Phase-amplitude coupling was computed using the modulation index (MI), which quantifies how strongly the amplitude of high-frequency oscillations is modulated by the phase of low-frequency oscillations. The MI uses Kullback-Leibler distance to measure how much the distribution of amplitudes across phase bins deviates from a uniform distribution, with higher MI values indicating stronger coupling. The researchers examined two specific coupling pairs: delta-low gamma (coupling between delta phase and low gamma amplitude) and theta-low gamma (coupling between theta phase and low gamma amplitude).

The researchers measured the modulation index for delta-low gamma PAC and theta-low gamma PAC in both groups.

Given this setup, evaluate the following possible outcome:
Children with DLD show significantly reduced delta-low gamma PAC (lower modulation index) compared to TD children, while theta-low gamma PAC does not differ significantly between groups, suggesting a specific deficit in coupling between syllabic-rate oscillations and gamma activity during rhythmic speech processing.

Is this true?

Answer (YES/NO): NO